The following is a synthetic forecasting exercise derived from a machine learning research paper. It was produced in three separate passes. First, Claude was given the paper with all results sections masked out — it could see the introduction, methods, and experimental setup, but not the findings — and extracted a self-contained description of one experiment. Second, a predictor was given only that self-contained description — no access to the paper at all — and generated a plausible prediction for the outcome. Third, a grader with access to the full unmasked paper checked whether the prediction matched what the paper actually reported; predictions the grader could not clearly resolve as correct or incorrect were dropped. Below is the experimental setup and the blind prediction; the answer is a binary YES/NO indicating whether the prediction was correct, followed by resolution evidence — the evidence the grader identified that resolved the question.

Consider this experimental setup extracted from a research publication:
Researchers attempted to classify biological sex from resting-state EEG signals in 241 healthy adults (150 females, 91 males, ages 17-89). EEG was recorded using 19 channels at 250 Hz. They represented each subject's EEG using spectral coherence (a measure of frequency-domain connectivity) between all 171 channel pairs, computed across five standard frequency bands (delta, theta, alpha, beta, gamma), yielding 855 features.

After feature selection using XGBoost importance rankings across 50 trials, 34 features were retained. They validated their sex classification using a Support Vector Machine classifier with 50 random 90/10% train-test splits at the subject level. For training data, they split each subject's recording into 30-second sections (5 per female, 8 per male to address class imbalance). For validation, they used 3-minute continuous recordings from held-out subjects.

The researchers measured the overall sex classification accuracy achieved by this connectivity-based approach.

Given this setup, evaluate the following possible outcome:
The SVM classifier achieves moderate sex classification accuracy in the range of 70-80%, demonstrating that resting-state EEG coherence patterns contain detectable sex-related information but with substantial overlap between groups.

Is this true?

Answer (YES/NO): YES